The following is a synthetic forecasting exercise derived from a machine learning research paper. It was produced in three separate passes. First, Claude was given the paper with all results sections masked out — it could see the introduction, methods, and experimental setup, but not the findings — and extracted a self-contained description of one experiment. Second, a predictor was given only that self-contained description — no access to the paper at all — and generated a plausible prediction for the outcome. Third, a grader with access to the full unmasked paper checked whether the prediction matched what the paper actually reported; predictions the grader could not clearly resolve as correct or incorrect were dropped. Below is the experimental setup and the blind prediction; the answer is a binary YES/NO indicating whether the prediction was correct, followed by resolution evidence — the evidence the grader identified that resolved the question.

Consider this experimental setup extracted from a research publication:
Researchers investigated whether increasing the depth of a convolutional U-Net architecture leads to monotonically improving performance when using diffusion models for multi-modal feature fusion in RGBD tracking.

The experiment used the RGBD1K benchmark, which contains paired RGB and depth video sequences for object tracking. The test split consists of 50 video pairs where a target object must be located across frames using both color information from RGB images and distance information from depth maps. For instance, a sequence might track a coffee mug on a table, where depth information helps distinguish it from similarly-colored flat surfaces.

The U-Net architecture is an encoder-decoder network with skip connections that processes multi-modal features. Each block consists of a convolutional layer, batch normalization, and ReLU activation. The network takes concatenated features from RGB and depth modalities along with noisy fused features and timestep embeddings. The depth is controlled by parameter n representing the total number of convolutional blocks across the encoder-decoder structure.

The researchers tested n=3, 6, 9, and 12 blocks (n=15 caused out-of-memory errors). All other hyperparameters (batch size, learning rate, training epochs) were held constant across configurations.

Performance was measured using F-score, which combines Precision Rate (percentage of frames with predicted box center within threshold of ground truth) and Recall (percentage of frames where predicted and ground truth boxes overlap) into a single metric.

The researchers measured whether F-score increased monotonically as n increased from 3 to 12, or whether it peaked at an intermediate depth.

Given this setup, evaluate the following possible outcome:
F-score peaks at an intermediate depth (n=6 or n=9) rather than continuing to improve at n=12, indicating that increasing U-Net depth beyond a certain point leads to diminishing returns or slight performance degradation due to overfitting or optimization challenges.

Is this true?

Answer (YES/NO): YES